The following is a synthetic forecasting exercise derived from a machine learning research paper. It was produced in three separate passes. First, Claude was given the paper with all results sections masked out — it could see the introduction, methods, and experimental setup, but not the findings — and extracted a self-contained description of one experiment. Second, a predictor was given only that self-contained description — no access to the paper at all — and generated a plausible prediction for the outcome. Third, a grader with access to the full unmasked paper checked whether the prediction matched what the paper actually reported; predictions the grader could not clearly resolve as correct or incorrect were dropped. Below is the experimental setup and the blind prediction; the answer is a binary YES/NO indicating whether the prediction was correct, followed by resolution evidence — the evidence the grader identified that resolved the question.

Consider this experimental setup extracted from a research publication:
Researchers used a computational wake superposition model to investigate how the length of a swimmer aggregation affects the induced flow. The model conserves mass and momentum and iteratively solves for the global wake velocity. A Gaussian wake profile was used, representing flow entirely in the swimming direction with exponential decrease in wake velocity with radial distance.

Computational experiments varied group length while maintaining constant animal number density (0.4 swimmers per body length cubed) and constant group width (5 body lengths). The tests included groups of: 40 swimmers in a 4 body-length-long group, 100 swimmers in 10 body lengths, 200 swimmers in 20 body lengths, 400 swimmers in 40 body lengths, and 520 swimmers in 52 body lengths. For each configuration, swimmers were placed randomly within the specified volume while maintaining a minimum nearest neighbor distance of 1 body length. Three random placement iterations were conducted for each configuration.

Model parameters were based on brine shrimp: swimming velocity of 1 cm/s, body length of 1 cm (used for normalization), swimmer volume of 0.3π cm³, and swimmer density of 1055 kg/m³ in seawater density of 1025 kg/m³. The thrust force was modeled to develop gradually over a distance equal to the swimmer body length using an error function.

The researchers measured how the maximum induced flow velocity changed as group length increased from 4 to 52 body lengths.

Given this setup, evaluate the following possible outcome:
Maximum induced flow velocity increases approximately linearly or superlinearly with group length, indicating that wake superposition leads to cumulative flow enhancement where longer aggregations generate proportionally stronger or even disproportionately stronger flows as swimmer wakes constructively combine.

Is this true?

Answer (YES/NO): NO